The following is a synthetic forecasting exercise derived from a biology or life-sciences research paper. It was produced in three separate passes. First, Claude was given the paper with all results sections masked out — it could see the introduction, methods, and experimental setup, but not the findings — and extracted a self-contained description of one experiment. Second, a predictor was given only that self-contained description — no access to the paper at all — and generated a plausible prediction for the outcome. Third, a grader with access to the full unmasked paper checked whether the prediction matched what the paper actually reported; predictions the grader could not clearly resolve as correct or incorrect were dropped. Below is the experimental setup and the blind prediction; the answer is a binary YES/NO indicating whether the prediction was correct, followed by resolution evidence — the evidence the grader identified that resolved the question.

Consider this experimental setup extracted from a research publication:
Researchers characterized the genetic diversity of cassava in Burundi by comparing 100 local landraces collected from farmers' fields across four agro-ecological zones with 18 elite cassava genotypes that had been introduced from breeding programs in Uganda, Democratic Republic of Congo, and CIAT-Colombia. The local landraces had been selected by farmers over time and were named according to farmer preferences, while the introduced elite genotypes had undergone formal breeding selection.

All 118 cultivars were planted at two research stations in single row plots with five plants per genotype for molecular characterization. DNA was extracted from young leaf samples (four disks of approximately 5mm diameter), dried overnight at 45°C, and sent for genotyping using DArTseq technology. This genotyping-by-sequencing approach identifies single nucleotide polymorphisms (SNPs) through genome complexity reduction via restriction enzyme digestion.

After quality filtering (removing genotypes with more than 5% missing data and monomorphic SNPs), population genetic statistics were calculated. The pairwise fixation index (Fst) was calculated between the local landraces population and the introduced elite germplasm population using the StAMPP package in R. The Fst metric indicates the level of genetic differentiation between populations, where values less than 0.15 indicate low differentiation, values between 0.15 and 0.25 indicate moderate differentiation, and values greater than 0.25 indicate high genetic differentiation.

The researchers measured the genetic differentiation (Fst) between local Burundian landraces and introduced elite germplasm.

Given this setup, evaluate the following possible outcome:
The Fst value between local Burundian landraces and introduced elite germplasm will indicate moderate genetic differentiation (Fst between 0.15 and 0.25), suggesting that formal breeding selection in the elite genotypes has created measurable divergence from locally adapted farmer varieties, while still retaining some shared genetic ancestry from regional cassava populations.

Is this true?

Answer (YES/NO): NO